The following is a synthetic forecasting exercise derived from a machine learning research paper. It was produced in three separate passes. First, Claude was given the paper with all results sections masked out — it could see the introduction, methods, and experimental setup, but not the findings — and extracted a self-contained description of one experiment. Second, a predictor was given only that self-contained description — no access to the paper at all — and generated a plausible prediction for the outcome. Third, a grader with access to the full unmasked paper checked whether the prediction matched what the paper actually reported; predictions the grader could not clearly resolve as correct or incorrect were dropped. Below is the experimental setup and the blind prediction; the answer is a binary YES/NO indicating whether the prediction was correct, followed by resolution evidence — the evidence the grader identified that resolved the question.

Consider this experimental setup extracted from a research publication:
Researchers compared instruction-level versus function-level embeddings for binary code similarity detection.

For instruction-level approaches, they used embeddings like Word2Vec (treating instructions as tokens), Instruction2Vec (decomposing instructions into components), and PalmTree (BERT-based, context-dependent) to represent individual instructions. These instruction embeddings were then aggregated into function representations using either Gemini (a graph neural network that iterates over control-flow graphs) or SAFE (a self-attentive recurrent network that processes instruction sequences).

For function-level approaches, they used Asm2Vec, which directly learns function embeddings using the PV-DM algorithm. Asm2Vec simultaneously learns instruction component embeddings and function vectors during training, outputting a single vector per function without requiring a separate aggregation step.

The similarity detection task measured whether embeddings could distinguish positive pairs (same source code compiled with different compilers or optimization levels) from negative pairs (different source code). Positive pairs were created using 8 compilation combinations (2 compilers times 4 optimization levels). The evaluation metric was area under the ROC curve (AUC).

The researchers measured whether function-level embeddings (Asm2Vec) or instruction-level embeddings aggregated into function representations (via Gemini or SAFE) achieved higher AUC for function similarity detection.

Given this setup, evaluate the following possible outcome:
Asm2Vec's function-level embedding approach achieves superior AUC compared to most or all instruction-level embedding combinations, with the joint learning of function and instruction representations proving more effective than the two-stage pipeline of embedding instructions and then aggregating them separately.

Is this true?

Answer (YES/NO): NO